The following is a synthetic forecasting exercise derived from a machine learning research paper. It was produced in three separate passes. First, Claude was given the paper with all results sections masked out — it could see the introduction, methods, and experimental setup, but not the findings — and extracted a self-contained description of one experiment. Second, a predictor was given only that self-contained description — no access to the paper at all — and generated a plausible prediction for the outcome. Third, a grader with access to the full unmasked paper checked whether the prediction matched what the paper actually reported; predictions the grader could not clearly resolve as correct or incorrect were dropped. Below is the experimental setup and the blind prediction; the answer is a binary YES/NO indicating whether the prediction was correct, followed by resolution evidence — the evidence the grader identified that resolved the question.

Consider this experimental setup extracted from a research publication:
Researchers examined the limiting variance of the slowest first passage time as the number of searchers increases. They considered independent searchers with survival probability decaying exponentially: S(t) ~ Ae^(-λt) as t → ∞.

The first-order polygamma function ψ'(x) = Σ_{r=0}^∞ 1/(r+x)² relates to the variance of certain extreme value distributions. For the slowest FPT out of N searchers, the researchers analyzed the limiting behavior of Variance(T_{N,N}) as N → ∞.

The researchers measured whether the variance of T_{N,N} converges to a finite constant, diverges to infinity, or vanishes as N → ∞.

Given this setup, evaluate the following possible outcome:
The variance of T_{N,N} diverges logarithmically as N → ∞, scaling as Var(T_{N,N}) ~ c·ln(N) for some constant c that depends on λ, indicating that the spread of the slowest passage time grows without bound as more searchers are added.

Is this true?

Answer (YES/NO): NO